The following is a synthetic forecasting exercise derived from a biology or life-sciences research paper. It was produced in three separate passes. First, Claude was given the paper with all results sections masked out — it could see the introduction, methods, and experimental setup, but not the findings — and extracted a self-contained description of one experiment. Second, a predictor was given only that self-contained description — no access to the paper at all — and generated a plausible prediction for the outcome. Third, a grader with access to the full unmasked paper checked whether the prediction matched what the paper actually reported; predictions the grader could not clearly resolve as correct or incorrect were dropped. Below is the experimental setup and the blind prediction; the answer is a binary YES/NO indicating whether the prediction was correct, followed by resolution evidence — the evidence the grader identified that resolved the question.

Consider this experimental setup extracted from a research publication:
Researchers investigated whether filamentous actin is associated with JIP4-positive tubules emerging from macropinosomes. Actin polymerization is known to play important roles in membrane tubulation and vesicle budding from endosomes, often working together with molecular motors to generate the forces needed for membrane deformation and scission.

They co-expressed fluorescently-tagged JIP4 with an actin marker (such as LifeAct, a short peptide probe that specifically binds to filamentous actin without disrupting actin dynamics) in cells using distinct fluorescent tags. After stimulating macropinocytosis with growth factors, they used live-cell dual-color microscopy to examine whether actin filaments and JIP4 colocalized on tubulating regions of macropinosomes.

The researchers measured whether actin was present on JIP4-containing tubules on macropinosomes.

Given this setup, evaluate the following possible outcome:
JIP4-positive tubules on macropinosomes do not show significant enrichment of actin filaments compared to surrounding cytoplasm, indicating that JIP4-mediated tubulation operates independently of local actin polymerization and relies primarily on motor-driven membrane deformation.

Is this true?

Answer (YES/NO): NO